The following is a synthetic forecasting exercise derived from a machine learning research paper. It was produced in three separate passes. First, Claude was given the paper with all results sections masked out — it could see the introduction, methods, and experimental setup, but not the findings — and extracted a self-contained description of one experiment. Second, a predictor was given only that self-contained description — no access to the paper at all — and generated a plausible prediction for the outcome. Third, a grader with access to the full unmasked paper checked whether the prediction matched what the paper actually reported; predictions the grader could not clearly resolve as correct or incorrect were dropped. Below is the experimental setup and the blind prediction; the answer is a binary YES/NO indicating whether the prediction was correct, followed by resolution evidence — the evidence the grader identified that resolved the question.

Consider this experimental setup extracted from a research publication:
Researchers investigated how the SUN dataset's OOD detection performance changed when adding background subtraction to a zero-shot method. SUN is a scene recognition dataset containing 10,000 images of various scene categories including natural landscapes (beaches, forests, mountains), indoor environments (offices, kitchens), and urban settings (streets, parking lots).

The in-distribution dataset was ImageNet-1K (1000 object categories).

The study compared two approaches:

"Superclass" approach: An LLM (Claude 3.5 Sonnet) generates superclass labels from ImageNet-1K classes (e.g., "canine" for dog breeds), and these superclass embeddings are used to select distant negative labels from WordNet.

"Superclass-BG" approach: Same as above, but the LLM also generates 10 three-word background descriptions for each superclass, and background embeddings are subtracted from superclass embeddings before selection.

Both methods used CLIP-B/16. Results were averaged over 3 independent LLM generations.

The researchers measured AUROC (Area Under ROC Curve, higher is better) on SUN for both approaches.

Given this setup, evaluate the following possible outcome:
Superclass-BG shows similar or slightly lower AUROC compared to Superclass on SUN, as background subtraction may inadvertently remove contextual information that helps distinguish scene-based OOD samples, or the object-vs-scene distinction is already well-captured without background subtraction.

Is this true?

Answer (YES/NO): NO